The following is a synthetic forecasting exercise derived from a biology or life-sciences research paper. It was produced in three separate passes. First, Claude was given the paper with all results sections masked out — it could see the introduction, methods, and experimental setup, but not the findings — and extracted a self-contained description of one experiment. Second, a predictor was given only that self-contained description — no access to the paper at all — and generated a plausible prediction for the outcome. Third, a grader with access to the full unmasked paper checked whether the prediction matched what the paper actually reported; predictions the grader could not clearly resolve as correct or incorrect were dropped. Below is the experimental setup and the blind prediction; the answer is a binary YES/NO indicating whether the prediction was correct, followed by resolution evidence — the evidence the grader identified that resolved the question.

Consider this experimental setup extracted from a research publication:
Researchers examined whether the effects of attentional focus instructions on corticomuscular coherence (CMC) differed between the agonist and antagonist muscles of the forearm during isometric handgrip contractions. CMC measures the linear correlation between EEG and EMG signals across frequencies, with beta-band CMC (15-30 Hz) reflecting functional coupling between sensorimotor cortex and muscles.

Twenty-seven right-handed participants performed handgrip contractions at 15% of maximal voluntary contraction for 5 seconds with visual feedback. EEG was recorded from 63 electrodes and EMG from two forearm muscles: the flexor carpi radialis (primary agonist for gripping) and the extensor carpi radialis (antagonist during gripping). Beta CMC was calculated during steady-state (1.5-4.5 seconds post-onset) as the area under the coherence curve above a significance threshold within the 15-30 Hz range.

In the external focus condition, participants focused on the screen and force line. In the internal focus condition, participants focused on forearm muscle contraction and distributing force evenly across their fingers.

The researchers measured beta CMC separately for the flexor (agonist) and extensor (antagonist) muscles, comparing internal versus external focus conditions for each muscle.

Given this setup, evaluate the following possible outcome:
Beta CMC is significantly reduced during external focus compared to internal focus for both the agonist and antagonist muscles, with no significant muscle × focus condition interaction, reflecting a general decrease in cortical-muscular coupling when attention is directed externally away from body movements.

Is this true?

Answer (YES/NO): NO